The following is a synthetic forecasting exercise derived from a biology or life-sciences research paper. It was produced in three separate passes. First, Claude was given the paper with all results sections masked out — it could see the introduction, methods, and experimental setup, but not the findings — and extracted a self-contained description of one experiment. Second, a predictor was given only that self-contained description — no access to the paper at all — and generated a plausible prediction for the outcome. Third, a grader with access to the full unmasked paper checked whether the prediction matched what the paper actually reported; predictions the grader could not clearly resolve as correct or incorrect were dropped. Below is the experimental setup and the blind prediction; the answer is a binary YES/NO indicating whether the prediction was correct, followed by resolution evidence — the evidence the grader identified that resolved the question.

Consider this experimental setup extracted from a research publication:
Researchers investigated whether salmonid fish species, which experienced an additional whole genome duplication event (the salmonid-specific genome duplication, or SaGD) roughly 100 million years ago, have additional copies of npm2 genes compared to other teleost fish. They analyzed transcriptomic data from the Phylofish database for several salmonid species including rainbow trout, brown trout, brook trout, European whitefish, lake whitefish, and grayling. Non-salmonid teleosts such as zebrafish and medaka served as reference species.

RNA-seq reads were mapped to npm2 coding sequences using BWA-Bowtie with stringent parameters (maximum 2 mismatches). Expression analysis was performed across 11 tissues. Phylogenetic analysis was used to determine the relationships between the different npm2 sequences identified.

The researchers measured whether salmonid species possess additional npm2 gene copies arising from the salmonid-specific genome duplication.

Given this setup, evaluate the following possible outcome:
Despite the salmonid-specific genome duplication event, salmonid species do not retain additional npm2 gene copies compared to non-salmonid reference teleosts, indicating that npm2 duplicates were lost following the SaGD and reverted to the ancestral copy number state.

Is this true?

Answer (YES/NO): NO